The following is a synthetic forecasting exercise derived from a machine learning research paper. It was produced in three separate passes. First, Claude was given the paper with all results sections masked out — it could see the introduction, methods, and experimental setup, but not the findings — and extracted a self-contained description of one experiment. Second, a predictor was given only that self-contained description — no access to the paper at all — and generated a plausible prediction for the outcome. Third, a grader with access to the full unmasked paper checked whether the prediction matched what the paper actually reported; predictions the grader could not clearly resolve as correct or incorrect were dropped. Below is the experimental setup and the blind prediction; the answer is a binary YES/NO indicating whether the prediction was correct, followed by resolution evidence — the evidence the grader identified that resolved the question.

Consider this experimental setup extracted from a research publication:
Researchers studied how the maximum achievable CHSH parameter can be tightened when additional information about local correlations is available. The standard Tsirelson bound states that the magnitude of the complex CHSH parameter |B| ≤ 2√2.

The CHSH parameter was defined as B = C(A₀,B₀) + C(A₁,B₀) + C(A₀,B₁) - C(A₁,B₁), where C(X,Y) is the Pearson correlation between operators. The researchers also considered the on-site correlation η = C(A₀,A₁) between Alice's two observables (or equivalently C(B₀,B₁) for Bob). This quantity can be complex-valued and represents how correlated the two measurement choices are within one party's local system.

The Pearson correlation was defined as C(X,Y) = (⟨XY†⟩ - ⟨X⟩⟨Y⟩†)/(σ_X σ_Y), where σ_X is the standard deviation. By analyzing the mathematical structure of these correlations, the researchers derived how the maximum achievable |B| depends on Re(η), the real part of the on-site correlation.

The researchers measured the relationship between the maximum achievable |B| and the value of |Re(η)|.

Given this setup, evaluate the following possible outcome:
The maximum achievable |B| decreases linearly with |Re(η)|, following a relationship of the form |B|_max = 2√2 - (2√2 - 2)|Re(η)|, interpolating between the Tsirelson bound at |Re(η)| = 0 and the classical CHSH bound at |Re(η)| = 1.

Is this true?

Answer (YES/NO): NO